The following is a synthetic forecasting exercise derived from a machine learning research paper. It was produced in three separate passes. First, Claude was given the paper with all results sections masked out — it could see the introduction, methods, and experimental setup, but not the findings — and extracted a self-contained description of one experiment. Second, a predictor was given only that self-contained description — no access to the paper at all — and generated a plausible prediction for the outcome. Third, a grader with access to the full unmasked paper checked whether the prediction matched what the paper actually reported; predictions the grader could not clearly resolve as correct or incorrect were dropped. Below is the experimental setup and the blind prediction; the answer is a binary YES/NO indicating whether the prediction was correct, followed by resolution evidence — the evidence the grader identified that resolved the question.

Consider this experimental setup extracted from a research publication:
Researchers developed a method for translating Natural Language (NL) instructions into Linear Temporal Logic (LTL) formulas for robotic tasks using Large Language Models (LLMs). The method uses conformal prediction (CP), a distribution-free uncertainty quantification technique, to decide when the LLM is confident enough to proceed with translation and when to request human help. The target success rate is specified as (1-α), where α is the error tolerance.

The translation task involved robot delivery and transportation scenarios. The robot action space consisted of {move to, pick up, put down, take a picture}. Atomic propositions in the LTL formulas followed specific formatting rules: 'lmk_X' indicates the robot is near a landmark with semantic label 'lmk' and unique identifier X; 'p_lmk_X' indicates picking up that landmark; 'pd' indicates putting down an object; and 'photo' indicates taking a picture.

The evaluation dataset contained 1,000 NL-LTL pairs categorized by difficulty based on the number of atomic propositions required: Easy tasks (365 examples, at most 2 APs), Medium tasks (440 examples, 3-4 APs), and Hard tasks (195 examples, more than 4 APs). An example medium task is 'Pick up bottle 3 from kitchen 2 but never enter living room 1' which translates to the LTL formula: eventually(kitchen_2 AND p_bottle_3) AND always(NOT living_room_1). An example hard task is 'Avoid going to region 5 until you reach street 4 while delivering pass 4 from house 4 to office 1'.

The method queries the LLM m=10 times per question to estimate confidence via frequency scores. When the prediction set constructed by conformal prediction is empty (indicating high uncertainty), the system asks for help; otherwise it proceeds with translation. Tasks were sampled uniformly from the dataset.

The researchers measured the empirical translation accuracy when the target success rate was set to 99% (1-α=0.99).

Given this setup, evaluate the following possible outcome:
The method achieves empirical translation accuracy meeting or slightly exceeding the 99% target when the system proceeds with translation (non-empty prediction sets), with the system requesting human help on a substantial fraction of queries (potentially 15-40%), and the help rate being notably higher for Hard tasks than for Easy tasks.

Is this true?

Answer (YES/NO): NO